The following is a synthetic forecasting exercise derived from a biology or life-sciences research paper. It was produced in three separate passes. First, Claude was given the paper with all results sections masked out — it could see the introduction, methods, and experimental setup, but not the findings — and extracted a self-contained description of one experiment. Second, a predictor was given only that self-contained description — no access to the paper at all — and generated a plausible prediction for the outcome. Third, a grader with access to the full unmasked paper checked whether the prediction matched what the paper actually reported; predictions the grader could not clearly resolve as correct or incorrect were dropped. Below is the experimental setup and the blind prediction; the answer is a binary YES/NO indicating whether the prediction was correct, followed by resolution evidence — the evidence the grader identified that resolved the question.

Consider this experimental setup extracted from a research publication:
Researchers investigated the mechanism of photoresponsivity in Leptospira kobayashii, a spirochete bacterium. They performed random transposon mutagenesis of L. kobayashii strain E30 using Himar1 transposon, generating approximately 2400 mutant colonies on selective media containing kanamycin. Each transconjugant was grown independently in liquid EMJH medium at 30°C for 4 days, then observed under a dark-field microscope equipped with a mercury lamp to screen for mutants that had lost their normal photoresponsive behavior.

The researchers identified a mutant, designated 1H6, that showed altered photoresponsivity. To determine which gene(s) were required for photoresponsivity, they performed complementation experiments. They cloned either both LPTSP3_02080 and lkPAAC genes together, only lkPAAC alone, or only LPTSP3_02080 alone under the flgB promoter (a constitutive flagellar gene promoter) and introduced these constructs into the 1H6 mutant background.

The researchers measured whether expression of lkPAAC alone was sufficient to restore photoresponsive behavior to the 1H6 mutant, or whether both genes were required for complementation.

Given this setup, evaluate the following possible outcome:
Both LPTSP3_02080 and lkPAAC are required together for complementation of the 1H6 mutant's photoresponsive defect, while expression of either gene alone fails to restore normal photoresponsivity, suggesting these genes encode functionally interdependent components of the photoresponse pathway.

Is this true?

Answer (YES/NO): NO